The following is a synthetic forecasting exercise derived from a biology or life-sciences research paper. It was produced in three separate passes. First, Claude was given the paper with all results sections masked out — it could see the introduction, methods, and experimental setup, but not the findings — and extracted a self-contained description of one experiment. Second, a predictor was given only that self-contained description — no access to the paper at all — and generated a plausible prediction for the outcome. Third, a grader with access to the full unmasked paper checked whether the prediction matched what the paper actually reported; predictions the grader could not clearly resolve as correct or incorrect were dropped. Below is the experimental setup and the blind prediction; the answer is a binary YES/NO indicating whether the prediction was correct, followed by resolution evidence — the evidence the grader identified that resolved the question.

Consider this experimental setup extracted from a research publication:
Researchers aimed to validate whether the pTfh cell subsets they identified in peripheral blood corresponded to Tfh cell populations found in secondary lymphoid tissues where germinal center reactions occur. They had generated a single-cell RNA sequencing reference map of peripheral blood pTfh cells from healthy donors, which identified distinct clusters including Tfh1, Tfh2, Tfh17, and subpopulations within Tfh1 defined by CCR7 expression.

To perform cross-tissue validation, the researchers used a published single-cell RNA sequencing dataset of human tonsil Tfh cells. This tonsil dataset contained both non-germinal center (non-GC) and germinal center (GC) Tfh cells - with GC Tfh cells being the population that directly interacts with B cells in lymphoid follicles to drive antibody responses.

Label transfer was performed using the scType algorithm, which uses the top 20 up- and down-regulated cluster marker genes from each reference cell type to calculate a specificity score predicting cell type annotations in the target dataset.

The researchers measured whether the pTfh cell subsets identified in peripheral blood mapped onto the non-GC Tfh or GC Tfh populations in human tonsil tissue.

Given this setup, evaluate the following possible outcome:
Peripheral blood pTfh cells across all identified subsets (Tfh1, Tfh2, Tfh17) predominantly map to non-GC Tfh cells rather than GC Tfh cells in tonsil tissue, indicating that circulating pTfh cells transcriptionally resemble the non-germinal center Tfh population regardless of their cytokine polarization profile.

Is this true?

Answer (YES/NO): NO